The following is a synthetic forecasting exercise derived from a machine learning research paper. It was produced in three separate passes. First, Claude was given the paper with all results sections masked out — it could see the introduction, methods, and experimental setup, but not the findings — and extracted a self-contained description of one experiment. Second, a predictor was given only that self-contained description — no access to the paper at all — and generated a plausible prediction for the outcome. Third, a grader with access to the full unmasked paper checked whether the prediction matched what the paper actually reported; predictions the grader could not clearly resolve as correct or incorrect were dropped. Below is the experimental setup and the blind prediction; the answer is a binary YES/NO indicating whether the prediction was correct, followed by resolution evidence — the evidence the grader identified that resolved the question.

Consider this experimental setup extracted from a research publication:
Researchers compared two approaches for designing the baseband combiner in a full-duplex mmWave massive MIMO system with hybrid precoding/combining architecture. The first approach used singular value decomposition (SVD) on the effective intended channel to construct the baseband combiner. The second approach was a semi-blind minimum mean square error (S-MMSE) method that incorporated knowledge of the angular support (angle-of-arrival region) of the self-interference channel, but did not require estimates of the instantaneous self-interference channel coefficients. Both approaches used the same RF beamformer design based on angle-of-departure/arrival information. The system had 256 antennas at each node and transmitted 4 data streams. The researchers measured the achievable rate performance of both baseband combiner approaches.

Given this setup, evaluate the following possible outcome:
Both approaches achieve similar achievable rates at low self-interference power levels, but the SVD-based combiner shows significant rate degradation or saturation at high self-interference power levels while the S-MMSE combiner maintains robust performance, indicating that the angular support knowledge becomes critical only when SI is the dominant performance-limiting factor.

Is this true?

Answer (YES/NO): NO